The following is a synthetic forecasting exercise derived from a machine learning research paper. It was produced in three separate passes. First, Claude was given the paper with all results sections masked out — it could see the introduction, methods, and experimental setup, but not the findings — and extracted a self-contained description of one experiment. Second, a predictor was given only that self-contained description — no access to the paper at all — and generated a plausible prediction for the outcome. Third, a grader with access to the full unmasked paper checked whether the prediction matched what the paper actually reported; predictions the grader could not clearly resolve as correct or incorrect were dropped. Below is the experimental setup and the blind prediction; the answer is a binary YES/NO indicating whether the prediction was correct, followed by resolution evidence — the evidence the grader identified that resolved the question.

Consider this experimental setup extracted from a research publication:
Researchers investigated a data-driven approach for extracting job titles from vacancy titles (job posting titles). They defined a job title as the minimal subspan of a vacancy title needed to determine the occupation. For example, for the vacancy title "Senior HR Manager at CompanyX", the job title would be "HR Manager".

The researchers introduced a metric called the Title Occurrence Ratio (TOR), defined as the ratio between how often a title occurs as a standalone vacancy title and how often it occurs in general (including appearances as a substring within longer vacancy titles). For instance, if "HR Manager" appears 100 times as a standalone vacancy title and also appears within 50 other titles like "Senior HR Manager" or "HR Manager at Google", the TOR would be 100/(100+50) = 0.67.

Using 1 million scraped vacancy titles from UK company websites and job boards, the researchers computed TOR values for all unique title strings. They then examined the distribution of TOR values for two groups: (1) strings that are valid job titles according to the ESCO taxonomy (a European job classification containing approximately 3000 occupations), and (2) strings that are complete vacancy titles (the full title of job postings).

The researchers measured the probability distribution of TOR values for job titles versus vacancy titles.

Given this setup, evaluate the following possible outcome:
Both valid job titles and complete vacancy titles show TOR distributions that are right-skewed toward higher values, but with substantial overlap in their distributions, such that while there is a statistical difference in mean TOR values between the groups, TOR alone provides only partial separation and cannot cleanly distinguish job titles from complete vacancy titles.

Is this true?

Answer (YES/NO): NO